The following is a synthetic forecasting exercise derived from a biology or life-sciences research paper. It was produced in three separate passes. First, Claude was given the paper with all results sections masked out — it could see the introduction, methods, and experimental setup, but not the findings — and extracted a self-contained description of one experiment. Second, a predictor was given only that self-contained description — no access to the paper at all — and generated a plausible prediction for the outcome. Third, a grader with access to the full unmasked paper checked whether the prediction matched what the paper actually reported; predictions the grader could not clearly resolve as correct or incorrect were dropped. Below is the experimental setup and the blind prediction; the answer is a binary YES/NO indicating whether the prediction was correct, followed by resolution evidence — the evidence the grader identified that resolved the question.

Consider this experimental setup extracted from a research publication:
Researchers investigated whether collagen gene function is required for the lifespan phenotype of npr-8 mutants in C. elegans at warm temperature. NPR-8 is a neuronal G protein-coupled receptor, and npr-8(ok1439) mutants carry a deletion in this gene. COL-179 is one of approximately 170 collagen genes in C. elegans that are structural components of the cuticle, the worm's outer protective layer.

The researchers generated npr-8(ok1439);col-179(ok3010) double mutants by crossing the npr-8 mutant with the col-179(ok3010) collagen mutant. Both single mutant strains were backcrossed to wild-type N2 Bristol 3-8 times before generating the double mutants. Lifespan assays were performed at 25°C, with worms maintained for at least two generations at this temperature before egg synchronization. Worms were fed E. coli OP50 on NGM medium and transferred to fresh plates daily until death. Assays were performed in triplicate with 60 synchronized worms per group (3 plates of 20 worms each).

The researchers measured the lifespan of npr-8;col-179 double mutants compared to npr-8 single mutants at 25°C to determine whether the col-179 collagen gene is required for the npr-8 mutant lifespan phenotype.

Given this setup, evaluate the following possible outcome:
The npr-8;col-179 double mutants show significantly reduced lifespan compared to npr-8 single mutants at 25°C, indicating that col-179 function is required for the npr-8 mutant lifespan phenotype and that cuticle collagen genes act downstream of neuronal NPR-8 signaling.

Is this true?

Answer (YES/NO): YES